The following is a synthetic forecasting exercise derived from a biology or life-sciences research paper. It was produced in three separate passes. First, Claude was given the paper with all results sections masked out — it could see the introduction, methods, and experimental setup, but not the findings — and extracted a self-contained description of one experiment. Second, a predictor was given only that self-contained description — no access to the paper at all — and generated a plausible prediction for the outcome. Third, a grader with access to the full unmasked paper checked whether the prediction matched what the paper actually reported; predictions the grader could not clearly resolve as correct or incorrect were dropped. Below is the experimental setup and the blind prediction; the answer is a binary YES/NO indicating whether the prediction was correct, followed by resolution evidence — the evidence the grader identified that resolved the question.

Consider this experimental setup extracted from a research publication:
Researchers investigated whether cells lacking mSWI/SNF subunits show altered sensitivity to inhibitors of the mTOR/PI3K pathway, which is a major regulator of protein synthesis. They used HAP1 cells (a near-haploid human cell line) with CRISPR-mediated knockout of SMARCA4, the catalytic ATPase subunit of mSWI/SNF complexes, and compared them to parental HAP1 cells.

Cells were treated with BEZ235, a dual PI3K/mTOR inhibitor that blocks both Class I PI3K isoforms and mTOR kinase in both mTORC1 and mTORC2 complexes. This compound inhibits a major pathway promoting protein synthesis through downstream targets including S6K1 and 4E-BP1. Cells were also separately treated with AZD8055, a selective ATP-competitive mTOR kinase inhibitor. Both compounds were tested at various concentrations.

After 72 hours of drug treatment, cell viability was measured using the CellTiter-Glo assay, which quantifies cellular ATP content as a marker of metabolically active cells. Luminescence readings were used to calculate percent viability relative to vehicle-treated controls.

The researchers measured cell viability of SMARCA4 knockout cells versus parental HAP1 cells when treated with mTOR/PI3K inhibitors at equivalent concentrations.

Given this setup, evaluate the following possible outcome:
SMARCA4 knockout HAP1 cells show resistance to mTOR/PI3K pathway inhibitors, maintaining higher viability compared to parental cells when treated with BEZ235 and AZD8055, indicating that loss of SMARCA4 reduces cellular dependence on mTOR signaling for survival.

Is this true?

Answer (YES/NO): NO